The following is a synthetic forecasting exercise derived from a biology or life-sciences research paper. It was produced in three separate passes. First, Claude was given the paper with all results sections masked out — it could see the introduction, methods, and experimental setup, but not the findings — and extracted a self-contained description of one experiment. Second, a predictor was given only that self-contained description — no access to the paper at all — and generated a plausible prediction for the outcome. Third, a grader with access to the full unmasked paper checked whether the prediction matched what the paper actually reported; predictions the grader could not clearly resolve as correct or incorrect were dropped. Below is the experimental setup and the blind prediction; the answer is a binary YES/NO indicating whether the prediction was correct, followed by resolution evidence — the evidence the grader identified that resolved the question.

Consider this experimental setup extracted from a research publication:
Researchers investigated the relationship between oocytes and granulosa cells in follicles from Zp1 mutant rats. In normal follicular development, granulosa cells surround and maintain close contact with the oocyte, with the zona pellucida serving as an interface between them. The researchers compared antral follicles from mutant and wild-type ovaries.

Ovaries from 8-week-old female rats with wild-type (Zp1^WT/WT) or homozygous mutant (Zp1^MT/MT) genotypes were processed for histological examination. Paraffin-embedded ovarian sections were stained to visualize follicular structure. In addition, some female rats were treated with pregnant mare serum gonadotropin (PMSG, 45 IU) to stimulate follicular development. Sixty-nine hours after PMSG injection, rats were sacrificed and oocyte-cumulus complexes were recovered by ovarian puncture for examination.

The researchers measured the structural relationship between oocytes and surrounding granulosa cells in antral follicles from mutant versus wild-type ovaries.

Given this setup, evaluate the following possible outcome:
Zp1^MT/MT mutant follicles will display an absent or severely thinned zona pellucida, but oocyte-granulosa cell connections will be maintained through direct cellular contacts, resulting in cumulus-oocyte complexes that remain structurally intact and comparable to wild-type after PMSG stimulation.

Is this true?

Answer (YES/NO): NO